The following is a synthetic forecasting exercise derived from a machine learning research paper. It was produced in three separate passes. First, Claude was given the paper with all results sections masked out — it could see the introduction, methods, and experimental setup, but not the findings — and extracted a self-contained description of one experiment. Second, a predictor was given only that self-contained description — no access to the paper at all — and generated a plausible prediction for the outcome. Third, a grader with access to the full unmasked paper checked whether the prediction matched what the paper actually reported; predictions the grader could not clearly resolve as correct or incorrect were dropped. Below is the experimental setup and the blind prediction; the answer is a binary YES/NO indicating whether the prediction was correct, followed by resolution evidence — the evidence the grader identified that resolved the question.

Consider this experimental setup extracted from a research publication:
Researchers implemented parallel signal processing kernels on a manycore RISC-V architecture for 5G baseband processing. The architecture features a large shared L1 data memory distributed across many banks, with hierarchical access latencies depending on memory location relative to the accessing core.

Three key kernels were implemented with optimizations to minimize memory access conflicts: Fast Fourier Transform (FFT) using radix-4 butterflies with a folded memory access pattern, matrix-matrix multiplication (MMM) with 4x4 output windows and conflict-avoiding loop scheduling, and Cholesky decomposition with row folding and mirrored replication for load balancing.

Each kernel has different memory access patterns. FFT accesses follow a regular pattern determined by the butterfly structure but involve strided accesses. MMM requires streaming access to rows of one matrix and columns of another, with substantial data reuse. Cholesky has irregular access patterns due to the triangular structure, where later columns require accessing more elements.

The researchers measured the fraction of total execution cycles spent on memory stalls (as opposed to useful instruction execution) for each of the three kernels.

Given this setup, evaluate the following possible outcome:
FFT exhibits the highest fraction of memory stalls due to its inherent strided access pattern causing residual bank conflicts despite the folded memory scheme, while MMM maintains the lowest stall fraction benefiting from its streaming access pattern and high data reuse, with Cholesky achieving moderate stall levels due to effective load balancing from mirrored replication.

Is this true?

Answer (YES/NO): NO